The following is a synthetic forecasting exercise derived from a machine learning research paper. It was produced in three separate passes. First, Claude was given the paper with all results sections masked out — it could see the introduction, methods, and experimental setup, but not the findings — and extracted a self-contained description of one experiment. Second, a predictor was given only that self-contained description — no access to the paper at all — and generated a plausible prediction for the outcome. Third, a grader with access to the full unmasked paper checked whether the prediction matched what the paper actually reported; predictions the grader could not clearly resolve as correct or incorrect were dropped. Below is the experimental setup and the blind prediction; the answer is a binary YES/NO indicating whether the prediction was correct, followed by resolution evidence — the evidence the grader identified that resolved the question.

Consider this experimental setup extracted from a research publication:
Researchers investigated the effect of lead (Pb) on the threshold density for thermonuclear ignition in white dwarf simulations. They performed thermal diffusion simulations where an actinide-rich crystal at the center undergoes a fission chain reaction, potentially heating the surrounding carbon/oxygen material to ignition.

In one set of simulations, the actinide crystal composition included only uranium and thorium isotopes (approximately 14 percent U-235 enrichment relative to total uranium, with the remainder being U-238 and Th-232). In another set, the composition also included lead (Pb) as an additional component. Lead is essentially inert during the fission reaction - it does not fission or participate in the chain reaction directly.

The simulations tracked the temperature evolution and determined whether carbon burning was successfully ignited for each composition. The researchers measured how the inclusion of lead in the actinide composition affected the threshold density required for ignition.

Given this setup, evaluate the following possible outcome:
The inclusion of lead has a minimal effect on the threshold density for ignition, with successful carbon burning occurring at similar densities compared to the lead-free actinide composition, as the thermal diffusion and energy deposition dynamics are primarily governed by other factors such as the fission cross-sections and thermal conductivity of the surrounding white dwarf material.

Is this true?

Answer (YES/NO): NO